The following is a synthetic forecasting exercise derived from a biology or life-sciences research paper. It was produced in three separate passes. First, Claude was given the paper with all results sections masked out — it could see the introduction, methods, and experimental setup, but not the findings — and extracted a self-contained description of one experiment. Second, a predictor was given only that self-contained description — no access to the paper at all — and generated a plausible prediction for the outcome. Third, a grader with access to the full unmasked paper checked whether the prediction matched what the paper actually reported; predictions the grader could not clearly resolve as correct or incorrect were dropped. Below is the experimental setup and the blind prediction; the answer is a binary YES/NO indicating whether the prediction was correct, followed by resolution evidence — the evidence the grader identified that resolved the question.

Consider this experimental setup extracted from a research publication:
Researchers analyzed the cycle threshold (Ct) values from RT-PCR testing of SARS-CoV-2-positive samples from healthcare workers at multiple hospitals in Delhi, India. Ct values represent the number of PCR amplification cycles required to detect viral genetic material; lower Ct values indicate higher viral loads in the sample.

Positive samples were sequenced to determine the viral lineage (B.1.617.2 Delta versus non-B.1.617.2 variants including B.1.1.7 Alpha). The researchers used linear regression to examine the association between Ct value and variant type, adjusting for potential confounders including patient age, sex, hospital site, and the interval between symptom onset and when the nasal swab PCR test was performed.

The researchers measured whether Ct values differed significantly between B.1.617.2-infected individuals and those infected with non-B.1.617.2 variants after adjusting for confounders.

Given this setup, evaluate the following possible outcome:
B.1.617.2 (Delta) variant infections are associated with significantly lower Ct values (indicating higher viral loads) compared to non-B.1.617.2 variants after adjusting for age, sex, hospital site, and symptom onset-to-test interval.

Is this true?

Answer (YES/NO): NO